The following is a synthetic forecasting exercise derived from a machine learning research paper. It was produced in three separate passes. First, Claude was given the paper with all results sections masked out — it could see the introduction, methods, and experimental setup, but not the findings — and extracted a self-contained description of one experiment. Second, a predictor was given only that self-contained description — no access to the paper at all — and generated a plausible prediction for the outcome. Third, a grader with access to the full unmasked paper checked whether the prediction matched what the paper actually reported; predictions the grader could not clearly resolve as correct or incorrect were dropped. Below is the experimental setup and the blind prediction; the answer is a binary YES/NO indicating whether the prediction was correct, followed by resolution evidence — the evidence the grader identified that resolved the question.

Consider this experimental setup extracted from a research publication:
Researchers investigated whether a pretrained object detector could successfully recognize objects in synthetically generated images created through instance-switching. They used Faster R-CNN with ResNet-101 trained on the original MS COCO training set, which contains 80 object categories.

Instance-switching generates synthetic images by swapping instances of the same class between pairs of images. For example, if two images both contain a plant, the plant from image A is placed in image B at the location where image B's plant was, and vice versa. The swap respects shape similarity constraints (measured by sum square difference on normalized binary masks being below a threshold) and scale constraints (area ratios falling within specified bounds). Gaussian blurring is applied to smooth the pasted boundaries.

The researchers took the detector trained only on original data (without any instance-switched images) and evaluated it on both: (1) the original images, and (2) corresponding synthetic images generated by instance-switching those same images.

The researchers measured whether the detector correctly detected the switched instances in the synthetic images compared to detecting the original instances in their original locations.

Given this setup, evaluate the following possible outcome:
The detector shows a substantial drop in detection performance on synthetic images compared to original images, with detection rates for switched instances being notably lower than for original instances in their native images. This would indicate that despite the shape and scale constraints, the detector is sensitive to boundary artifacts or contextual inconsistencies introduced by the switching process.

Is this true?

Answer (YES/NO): NO